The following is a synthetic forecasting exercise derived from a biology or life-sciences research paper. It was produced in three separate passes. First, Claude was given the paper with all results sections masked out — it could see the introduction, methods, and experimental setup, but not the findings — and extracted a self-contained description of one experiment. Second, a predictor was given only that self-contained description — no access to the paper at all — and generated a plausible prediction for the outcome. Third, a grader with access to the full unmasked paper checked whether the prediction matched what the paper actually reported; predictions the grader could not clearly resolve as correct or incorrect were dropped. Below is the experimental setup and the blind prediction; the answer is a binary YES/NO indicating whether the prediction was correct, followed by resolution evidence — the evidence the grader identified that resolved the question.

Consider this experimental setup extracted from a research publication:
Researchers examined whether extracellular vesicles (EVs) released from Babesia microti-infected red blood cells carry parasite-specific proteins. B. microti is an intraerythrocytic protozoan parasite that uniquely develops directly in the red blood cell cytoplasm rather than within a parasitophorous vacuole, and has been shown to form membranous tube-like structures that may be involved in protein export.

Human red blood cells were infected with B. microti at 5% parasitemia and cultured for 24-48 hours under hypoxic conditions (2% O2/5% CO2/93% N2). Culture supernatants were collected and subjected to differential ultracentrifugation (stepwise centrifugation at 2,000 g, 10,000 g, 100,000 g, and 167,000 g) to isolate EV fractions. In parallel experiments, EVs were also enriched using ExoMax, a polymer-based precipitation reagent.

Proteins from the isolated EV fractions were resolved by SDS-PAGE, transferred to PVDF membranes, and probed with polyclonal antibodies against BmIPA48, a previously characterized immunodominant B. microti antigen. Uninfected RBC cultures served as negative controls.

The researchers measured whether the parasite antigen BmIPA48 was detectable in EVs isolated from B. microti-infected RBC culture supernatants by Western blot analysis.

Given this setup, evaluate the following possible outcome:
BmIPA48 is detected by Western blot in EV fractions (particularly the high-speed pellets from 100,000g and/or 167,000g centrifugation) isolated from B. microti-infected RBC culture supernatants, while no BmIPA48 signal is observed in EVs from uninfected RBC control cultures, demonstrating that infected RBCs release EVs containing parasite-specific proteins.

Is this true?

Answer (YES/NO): NO